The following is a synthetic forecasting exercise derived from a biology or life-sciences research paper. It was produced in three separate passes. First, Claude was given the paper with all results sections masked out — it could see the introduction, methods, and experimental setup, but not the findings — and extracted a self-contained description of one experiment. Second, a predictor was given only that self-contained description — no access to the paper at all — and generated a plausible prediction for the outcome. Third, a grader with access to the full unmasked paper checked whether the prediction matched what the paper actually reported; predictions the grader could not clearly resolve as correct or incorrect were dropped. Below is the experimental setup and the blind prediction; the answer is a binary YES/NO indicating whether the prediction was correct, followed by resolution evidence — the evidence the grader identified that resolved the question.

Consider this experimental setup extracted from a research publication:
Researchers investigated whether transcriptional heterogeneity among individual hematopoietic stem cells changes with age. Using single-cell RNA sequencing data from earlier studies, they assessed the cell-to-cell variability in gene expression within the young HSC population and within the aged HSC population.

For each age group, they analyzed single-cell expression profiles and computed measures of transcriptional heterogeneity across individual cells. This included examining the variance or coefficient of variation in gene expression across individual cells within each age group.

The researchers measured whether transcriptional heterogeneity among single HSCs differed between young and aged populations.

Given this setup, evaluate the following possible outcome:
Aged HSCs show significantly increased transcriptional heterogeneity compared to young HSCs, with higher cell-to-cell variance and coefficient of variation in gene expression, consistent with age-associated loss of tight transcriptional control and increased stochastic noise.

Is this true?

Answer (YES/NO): YES